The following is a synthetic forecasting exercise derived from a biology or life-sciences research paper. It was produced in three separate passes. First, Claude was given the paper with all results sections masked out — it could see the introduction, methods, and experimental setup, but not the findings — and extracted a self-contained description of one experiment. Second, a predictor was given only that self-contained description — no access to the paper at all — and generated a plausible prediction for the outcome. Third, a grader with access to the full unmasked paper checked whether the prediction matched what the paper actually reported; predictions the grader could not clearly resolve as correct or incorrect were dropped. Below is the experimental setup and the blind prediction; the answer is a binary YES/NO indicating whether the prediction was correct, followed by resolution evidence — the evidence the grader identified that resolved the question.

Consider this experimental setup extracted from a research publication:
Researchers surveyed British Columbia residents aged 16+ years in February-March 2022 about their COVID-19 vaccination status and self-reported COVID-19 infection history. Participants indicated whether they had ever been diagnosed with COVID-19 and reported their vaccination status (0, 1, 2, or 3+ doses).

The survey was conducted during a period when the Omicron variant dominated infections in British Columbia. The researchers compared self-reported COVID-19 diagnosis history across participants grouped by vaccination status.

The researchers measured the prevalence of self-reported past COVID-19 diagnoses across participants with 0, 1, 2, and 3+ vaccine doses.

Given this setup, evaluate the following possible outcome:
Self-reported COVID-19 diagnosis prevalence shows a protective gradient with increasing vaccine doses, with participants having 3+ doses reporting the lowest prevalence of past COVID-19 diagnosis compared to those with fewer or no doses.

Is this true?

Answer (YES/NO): YES